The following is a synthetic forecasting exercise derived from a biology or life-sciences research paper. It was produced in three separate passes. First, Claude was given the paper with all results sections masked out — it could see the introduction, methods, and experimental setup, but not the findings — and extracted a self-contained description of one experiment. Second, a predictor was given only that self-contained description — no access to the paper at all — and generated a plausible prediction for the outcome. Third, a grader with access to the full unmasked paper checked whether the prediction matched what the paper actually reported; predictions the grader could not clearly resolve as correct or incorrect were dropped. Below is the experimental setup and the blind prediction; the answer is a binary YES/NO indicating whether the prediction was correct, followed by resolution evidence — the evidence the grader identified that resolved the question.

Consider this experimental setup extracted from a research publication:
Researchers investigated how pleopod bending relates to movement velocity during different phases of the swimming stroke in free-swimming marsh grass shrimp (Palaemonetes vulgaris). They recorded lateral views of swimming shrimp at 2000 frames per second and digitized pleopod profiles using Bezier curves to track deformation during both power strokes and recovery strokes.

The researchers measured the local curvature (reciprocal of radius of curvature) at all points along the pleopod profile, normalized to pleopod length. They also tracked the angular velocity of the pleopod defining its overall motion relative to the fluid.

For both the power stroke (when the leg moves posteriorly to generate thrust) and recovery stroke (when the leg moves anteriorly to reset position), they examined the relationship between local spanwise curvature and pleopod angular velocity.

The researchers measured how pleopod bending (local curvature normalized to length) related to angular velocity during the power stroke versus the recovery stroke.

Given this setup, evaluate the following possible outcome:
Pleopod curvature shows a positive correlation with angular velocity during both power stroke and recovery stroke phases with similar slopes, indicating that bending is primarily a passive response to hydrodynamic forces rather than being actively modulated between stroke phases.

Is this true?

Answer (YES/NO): NO